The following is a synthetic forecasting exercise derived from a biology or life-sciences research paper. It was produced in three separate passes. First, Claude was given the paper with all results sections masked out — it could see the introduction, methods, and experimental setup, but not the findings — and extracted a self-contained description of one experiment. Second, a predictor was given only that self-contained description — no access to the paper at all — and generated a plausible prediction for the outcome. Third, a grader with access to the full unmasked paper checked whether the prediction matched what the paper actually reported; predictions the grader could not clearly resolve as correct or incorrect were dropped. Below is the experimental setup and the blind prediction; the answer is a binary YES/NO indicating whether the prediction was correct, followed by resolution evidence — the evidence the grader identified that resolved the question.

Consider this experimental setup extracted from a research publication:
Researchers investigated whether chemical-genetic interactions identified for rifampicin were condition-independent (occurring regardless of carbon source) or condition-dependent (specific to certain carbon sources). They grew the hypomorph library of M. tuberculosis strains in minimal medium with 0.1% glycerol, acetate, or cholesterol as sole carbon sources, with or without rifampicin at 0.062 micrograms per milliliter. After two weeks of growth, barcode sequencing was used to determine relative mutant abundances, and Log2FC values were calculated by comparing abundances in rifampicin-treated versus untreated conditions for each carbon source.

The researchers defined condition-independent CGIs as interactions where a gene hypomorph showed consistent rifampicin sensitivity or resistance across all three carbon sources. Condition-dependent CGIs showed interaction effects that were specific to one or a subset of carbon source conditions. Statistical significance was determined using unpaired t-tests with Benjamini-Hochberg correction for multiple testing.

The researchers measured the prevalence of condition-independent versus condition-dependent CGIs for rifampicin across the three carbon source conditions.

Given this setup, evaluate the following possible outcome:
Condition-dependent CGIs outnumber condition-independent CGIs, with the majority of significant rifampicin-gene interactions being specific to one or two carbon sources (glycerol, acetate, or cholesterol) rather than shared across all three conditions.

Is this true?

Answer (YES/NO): YES